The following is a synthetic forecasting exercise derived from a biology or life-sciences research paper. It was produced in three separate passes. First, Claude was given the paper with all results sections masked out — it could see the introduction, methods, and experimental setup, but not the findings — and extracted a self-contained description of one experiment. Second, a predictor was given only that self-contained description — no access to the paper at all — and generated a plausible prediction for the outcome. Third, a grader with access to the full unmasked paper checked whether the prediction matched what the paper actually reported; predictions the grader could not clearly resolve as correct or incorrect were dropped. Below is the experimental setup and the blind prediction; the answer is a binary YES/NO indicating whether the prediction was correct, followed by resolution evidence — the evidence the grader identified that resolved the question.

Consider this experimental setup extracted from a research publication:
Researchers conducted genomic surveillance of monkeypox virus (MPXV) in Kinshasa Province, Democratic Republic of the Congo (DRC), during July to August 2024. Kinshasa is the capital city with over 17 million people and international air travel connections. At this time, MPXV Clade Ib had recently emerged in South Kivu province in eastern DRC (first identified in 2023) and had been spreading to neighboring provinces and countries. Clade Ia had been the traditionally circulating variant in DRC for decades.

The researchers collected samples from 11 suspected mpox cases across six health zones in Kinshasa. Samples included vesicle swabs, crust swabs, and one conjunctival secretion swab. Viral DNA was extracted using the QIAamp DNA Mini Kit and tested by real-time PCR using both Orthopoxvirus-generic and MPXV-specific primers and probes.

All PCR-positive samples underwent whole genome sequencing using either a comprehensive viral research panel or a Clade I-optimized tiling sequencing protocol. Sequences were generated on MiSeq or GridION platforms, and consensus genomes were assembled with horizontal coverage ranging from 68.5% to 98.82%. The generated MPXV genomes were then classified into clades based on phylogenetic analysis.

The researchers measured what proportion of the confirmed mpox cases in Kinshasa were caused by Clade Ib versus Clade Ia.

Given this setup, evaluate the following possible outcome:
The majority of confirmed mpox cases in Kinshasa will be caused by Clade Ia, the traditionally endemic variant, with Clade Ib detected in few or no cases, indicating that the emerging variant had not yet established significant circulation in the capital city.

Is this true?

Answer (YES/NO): NO